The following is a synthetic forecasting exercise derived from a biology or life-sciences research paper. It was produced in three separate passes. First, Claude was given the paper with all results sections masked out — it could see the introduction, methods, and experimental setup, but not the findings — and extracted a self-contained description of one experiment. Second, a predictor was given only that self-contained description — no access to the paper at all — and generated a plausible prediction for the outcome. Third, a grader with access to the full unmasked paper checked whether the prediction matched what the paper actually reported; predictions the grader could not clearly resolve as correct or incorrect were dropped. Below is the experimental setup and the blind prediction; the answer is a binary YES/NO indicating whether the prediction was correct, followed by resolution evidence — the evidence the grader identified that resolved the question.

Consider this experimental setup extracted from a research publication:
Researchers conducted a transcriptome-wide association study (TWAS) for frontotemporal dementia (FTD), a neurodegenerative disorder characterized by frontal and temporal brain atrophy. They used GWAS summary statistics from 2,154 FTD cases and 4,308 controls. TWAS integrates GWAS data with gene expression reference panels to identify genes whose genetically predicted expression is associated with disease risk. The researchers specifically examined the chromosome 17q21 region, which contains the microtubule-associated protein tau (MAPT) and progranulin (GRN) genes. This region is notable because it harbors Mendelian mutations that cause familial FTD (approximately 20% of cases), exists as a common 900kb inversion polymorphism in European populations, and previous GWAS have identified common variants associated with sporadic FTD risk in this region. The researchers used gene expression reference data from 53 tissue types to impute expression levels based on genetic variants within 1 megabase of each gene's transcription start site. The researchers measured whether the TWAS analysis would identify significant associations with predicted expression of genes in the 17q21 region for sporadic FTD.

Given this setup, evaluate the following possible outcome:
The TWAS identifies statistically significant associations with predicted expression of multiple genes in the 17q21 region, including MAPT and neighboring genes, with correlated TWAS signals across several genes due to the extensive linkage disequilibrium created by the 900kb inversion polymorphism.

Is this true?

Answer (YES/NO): YES